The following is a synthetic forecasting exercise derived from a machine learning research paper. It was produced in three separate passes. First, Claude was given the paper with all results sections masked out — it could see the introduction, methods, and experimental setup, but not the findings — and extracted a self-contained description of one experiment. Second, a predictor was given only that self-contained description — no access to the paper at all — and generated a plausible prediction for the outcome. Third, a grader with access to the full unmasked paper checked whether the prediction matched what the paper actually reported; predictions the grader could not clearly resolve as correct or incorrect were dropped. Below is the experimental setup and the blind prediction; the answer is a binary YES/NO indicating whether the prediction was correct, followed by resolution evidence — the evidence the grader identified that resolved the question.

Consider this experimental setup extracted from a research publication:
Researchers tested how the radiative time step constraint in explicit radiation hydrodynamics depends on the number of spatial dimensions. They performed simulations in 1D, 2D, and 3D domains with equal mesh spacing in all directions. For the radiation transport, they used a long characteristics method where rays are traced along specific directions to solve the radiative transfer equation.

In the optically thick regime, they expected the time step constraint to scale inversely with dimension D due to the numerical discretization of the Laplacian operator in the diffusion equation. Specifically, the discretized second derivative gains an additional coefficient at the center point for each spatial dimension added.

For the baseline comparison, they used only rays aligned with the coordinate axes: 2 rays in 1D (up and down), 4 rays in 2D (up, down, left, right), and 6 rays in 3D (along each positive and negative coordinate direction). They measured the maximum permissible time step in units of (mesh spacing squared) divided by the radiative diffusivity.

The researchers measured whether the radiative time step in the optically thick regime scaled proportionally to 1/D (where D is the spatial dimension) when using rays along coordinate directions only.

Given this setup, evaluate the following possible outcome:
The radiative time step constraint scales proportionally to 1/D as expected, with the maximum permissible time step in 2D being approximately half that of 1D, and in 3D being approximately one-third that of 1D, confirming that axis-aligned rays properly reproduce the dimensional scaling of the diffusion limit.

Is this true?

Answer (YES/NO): YES